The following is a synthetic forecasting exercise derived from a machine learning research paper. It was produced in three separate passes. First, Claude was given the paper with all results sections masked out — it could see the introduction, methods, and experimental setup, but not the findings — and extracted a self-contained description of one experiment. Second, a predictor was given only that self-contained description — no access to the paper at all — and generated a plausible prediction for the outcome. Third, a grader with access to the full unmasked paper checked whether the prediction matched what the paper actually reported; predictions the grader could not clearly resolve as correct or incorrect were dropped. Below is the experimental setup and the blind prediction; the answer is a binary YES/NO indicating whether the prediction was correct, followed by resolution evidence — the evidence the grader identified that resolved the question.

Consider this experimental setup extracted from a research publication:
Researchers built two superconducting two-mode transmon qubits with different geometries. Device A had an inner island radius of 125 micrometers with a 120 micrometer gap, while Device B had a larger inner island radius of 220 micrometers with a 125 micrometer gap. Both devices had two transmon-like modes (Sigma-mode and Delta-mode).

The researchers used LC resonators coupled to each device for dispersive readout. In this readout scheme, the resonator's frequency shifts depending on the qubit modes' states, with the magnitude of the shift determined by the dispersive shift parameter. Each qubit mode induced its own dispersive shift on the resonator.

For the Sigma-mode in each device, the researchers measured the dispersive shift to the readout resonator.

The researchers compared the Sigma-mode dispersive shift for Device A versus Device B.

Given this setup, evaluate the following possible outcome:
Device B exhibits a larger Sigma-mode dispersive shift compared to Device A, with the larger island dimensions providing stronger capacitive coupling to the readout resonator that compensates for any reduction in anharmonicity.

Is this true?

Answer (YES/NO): NO